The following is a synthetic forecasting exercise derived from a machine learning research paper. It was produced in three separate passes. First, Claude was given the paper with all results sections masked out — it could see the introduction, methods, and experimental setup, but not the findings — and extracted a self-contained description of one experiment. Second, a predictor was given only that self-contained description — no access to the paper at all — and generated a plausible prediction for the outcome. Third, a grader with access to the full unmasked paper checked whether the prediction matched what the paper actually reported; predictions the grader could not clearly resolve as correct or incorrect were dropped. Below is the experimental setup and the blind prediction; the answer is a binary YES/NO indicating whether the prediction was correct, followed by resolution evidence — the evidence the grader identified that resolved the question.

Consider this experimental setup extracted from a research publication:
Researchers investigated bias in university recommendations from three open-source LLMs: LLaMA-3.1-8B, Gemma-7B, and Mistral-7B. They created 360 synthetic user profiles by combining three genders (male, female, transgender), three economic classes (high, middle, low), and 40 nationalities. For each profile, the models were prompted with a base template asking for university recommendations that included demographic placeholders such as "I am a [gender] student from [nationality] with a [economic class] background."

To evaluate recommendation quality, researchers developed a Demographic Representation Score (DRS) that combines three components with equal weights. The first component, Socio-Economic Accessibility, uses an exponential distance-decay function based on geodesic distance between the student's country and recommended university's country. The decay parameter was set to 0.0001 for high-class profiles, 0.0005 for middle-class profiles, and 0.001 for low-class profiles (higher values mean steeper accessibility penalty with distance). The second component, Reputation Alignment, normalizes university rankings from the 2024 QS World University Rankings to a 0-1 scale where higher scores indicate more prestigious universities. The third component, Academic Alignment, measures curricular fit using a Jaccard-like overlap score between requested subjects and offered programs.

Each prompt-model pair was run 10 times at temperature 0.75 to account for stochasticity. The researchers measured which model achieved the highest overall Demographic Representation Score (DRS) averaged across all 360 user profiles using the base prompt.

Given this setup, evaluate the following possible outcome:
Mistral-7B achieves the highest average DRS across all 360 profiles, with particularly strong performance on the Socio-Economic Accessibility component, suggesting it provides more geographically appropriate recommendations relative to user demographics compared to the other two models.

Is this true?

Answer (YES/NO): NO